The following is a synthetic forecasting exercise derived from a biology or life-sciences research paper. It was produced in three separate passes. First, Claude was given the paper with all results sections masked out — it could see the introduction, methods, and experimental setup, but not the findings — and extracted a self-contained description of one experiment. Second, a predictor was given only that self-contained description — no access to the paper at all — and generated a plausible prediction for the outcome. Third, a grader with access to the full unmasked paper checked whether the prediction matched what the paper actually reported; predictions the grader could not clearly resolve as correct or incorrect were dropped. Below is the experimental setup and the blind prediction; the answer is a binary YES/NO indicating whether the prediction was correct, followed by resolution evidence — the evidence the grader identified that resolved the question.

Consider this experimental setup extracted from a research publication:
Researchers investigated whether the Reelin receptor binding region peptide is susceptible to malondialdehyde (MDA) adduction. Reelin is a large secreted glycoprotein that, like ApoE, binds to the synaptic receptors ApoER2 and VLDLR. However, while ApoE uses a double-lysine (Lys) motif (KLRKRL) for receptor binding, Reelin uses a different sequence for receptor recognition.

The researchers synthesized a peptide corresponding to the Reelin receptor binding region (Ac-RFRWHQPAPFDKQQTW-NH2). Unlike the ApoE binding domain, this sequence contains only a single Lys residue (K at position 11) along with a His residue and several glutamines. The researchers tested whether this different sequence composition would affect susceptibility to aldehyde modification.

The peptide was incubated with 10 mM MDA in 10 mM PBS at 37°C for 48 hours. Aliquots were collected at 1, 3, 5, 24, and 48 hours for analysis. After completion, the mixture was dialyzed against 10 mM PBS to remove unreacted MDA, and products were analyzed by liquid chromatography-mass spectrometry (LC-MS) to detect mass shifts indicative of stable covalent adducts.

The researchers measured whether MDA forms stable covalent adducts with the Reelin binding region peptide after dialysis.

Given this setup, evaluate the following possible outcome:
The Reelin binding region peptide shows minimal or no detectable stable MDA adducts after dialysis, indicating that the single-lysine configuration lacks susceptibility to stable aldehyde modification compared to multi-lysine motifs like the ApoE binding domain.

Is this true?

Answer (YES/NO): NO